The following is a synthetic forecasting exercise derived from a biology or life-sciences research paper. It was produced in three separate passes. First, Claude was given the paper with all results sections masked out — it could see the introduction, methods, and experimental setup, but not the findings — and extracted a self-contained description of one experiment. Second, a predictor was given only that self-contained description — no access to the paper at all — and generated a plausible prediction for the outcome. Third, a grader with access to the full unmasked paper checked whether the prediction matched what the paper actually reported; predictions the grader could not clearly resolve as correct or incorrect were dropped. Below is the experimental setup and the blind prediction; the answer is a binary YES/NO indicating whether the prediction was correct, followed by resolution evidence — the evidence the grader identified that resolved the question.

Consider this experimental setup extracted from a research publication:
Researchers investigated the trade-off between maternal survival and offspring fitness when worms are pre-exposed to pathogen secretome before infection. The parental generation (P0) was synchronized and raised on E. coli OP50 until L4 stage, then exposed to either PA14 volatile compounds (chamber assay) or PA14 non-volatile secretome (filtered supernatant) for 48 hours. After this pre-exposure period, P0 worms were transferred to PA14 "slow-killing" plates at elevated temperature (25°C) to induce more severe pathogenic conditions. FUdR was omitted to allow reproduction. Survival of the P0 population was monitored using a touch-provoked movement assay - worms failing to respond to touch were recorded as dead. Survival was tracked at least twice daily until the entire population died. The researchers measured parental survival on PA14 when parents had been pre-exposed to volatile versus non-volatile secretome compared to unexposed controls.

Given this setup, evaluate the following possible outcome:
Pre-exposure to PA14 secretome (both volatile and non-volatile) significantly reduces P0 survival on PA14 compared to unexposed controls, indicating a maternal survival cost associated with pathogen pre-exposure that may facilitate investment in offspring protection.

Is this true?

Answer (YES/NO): NO